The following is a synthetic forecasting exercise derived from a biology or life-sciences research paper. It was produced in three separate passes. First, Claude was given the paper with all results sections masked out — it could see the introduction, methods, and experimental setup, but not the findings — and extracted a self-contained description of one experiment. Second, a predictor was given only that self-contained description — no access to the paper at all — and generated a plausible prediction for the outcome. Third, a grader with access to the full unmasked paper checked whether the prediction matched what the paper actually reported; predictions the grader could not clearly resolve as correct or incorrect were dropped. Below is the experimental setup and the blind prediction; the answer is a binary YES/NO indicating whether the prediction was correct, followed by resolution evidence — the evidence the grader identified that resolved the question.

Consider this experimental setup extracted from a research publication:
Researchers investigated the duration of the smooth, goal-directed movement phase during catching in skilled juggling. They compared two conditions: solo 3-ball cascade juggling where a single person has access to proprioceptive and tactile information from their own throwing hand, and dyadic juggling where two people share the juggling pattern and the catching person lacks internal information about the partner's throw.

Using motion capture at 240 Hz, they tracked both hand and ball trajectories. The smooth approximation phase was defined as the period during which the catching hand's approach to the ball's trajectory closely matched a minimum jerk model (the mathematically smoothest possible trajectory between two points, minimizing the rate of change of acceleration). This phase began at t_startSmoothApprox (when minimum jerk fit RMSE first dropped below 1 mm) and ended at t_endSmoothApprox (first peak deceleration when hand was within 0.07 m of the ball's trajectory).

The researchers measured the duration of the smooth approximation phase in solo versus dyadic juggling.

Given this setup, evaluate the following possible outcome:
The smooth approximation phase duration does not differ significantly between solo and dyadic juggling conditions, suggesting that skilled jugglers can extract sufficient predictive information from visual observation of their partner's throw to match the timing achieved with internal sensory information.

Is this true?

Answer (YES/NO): NO